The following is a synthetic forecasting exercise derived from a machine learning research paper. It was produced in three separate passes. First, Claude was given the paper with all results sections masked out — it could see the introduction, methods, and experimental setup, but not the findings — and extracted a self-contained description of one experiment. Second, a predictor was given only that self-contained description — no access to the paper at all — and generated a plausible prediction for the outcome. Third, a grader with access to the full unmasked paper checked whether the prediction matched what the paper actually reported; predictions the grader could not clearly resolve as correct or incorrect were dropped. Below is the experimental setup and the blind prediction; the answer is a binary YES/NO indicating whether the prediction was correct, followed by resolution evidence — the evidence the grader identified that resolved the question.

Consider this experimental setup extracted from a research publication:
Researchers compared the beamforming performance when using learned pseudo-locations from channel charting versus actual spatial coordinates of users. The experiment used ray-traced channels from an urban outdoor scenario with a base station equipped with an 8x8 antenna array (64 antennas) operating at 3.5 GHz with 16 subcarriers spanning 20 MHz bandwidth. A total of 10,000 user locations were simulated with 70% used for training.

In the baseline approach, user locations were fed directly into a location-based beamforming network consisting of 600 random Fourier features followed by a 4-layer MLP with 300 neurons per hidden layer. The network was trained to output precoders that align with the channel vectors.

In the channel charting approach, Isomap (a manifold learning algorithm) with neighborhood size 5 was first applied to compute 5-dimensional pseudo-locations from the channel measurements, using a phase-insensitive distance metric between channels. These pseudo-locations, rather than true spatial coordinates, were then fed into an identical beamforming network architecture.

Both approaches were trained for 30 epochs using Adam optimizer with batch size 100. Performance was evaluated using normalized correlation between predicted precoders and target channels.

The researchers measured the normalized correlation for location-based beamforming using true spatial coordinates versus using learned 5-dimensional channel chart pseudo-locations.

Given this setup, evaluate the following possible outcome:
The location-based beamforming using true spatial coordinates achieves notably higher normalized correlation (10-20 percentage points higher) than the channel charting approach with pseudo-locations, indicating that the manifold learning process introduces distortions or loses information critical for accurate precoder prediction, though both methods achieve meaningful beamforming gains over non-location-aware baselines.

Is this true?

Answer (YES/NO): NO